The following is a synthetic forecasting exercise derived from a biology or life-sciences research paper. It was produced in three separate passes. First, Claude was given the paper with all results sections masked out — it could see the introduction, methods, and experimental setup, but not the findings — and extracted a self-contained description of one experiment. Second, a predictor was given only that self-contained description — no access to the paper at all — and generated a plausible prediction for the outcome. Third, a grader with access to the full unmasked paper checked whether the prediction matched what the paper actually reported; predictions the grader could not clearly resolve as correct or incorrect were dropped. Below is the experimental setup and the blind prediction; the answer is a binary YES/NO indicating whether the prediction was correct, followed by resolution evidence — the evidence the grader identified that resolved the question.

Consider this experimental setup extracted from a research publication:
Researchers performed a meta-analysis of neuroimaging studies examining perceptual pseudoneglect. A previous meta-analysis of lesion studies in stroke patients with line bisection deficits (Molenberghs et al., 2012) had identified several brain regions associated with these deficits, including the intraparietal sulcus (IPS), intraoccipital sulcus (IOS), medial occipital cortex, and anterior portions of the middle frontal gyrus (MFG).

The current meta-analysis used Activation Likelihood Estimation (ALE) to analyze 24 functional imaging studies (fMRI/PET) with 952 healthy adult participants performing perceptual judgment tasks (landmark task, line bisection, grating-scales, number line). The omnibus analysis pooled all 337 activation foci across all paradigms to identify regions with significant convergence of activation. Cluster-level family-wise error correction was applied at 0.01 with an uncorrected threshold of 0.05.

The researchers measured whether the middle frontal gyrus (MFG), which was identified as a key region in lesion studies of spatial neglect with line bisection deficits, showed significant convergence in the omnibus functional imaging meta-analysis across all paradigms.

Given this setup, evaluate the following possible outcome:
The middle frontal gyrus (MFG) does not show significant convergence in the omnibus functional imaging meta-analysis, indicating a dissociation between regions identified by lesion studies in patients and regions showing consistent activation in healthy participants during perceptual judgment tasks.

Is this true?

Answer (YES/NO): YES